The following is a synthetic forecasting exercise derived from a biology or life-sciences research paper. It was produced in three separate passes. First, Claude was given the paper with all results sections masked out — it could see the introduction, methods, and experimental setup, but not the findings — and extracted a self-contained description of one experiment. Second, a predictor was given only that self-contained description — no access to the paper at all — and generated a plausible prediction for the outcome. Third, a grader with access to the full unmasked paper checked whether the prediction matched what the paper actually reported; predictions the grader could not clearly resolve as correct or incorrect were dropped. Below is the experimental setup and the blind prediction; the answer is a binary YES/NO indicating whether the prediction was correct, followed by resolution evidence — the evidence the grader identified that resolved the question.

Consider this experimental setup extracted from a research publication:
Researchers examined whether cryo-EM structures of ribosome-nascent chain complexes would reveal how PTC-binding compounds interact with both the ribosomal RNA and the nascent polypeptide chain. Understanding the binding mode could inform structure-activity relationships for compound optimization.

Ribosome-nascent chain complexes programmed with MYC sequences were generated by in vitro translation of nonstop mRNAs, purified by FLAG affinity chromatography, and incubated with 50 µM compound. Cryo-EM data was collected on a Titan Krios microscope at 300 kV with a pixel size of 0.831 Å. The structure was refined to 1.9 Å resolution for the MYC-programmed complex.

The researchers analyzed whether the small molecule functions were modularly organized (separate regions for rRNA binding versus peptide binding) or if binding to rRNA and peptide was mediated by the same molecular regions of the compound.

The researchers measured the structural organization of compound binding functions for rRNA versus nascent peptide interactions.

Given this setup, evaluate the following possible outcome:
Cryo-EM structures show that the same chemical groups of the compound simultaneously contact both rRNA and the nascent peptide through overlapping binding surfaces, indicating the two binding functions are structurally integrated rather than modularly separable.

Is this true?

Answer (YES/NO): NO